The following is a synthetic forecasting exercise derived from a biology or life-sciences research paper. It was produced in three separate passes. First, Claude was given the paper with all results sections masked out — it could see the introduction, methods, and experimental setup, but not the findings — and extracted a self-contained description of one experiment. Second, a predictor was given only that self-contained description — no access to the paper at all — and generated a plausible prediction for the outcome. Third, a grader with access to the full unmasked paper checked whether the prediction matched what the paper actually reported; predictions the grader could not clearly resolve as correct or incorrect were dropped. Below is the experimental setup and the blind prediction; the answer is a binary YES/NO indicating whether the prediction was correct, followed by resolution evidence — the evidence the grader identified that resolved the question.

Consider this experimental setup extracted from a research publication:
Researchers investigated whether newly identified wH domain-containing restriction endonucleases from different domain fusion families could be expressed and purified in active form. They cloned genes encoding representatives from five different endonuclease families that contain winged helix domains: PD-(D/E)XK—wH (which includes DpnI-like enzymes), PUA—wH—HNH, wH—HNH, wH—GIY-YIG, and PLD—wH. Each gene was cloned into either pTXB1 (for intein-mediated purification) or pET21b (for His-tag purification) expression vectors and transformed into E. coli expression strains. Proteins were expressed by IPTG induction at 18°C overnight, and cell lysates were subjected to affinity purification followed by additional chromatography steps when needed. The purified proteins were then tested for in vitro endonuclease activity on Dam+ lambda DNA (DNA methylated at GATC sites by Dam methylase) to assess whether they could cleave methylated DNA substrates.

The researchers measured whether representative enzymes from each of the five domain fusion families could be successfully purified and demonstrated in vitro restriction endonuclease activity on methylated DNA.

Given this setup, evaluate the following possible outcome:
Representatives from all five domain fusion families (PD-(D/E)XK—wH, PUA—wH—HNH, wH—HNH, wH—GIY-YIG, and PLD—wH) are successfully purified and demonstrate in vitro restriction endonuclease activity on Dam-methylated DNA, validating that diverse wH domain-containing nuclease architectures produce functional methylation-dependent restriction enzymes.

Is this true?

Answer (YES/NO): NO